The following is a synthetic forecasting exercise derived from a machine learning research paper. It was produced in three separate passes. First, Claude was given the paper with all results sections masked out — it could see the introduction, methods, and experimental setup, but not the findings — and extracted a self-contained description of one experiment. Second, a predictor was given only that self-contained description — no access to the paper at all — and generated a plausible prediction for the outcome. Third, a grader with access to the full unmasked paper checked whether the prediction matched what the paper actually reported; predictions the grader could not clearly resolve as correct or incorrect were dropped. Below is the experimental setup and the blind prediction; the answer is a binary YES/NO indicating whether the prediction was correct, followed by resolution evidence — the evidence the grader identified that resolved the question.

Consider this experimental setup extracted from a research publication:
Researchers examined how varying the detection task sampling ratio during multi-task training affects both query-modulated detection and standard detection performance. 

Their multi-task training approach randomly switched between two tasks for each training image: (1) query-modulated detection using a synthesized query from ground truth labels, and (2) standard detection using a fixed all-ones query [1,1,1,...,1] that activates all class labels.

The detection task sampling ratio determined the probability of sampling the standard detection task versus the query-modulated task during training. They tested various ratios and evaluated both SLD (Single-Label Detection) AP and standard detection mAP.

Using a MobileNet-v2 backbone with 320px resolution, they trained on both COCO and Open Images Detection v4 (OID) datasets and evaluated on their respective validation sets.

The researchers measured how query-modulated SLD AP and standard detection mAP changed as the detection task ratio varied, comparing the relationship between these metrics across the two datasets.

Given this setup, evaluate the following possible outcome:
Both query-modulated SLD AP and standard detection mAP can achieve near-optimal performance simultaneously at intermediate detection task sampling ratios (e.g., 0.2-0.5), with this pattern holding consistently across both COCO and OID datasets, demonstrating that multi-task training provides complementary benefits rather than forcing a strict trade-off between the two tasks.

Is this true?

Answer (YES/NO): NO